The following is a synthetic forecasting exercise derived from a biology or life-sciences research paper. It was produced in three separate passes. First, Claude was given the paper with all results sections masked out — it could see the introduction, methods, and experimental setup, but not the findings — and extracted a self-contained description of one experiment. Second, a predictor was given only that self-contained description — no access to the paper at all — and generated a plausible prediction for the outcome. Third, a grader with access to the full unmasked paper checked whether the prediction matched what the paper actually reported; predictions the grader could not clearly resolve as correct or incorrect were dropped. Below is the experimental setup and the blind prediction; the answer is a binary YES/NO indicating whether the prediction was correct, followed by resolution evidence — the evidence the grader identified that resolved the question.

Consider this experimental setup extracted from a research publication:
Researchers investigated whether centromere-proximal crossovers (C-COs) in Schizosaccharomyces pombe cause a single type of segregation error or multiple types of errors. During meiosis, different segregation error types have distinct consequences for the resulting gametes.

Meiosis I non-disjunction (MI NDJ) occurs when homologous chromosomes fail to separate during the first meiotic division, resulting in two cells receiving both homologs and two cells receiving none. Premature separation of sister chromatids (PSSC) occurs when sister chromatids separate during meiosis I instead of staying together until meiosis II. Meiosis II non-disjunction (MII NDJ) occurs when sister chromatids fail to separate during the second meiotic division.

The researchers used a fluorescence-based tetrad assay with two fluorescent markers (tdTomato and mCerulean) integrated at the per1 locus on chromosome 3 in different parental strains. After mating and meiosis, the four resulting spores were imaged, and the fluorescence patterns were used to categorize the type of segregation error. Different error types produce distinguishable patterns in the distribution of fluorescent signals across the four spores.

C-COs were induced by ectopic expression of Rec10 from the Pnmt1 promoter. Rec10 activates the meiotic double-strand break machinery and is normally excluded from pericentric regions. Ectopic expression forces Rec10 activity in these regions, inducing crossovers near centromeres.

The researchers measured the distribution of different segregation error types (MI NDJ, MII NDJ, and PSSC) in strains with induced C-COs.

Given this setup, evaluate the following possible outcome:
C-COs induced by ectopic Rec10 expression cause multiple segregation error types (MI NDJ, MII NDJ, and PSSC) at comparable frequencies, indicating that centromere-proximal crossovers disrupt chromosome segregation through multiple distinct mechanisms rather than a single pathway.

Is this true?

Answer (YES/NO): NO